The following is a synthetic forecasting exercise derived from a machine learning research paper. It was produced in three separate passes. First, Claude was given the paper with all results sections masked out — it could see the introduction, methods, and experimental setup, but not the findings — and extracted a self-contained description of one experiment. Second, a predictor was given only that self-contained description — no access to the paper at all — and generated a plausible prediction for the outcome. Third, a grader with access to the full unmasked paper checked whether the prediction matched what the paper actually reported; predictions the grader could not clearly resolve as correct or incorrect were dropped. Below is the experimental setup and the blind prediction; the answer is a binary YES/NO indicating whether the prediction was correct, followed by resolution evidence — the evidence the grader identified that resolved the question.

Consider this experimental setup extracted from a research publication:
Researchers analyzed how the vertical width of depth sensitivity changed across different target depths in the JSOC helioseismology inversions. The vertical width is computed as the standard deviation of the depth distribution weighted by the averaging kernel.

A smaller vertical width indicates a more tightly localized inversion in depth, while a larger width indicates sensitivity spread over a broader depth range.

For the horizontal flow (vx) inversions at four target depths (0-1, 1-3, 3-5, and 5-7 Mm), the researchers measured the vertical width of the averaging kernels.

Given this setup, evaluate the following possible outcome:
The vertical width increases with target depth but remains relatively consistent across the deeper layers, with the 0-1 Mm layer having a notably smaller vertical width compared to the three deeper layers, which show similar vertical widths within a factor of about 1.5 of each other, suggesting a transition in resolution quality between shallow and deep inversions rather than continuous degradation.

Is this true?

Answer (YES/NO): NO